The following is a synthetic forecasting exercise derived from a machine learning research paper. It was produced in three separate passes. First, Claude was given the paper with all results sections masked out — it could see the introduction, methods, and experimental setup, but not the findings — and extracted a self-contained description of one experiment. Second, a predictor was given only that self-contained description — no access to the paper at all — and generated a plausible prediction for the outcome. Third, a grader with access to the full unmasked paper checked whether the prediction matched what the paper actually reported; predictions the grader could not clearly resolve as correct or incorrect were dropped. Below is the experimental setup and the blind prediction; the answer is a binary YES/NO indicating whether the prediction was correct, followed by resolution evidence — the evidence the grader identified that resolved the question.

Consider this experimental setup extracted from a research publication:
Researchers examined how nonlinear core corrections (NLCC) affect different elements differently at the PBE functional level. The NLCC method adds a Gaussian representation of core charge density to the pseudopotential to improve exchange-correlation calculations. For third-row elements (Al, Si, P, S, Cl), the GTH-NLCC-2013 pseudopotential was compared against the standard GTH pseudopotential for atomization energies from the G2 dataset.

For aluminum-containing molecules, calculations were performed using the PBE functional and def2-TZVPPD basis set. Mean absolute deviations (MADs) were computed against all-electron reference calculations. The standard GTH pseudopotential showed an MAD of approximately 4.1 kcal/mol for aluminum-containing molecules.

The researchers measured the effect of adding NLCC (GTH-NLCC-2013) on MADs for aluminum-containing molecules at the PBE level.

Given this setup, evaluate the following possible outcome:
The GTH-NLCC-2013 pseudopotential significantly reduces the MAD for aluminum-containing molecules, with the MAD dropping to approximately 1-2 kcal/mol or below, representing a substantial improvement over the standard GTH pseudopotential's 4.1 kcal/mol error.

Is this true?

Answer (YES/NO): NO